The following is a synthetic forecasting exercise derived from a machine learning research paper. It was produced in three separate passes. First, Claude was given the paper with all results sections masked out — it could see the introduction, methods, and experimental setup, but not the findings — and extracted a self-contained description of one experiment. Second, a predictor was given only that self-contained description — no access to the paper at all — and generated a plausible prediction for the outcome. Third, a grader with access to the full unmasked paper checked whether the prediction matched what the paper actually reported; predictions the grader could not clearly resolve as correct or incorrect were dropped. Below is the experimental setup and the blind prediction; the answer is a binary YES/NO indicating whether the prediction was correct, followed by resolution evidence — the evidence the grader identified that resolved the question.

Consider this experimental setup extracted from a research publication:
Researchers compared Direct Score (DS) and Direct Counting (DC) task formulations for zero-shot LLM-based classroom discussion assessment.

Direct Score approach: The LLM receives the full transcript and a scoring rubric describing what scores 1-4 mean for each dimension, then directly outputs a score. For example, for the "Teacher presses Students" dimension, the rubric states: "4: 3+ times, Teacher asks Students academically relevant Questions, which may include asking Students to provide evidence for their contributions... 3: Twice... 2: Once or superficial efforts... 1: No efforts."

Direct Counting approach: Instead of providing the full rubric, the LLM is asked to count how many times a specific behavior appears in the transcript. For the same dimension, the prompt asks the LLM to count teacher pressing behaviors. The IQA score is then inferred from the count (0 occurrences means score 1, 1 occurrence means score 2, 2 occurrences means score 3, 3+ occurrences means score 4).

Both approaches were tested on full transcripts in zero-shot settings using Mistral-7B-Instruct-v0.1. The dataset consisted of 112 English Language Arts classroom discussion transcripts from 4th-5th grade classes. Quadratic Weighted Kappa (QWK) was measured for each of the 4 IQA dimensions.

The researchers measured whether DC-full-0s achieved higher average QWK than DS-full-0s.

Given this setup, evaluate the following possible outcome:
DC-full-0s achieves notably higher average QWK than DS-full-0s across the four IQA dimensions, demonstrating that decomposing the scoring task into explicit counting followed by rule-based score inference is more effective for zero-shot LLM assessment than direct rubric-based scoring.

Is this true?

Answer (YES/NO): NO